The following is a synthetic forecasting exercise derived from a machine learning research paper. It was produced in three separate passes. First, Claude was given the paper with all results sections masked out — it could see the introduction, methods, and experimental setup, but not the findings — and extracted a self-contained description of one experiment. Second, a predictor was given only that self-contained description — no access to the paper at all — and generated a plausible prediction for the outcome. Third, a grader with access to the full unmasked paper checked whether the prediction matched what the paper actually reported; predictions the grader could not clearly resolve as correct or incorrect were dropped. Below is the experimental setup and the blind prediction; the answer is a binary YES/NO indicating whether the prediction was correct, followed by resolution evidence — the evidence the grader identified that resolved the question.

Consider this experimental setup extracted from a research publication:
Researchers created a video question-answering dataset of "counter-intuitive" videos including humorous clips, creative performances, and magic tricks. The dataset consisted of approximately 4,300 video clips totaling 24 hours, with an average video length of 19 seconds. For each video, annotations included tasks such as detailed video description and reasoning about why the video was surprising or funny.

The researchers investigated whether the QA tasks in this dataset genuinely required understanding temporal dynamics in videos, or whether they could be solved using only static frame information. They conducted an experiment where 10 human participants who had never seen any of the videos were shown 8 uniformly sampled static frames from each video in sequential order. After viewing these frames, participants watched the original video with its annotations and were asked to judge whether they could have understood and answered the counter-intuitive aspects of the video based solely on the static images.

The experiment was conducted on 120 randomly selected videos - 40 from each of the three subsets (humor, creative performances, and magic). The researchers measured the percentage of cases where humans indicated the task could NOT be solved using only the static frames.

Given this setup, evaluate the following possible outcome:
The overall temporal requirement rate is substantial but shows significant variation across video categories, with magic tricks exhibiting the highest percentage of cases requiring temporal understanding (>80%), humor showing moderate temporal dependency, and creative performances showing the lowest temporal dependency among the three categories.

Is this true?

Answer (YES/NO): NO